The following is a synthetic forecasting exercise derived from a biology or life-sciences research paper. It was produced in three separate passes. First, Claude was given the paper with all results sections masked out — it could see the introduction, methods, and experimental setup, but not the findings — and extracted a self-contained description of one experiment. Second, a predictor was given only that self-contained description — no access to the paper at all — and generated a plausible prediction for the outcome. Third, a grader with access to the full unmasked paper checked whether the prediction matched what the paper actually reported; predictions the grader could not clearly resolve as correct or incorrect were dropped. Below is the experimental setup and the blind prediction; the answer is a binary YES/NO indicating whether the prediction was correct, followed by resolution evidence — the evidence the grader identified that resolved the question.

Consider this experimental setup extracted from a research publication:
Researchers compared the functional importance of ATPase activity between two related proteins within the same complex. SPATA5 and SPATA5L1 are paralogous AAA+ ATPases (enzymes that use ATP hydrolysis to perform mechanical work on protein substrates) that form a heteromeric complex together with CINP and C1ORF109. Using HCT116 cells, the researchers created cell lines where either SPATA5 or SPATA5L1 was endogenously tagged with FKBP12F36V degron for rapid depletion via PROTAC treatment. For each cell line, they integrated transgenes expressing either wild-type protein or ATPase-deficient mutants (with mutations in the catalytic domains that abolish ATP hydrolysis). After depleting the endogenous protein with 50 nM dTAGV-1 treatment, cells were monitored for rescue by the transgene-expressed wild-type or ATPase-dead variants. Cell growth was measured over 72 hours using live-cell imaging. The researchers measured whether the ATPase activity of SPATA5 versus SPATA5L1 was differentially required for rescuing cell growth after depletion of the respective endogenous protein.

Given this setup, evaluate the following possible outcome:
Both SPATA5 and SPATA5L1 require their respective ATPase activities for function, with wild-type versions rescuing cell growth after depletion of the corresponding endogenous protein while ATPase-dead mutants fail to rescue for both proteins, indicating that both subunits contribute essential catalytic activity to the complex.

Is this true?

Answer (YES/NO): NO